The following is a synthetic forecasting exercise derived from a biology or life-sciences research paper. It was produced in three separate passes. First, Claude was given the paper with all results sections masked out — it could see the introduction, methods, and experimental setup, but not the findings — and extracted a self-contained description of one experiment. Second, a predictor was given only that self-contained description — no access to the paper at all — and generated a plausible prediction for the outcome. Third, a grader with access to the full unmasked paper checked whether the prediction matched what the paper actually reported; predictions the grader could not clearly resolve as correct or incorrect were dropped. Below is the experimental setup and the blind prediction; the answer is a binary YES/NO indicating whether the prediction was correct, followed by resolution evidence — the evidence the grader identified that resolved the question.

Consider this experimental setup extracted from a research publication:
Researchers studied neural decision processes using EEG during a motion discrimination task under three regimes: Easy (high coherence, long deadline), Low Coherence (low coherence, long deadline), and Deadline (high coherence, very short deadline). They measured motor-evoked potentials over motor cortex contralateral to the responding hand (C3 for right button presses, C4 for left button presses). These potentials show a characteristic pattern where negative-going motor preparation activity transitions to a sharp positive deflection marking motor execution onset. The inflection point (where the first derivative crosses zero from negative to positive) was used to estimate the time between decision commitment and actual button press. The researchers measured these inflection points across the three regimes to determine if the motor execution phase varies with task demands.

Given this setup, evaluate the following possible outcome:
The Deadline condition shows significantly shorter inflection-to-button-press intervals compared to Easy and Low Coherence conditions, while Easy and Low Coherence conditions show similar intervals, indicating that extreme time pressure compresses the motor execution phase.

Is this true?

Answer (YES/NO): NO